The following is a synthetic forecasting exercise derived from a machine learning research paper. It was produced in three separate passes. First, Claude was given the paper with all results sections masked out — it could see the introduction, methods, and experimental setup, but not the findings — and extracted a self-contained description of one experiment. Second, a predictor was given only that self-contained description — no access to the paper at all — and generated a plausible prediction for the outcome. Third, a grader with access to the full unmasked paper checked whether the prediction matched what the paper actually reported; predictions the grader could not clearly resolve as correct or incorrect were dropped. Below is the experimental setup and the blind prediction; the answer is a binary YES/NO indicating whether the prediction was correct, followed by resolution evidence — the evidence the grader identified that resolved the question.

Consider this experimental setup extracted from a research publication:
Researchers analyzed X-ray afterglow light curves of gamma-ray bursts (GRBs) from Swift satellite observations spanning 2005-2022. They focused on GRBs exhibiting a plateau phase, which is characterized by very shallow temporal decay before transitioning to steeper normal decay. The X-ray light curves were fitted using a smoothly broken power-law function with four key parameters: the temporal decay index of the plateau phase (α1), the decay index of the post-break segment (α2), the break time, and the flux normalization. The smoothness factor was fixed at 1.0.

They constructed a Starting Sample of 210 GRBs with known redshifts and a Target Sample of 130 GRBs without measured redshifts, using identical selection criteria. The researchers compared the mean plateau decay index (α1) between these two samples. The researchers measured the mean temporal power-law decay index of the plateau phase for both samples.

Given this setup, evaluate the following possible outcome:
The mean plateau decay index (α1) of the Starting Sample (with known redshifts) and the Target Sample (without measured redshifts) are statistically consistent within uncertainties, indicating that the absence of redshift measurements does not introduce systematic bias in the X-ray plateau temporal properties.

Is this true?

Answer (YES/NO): YES